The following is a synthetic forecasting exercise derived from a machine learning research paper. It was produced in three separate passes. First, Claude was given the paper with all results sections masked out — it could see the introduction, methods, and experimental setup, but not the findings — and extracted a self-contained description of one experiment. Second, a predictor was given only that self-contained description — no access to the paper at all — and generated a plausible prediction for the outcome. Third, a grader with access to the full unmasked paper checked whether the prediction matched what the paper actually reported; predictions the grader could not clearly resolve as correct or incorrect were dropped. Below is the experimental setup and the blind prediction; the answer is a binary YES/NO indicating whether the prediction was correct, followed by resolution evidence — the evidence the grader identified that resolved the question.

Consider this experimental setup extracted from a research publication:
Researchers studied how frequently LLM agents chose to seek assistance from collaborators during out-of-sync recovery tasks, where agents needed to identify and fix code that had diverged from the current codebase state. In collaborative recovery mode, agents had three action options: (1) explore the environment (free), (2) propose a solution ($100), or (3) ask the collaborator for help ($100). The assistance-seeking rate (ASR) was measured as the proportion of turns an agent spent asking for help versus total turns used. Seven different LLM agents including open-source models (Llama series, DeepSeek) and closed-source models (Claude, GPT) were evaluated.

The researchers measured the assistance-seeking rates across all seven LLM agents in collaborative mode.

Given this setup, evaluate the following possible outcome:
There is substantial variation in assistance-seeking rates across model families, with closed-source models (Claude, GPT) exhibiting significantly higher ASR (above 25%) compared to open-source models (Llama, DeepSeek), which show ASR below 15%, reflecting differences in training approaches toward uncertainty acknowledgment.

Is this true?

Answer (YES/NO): NO